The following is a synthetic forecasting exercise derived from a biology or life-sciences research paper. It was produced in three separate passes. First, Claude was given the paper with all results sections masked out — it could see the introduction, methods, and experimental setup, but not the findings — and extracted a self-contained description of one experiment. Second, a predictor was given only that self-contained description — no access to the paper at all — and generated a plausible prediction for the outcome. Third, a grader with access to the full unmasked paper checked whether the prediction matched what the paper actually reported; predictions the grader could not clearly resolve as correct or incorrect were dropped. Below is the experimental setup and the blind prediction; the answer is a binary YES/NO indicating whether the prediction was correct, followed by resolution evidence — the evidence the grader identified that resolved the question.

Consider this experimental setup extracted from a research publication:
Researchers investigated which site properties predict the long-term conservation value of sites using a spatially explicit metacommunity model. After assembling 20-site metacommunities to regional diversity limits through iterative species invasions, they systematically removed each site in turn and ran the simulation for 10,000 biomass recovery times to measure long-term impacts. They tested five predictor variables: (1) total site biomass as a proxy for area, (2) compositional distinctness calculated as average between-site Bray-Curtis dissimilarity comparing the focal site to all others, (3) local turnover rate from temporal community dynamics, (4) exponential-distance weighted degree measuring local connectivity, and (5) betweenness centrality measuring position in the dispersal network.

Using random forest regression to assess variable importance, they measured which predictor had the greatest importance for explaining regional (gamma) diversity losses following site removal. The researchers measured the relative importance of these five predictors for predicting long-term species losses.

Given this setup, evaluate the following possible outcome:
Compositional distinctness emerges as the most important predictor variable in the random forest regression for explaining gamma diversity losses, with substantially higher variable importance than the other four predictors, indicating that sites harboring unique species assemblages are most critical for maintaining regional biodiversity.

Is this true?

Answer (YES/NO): YES